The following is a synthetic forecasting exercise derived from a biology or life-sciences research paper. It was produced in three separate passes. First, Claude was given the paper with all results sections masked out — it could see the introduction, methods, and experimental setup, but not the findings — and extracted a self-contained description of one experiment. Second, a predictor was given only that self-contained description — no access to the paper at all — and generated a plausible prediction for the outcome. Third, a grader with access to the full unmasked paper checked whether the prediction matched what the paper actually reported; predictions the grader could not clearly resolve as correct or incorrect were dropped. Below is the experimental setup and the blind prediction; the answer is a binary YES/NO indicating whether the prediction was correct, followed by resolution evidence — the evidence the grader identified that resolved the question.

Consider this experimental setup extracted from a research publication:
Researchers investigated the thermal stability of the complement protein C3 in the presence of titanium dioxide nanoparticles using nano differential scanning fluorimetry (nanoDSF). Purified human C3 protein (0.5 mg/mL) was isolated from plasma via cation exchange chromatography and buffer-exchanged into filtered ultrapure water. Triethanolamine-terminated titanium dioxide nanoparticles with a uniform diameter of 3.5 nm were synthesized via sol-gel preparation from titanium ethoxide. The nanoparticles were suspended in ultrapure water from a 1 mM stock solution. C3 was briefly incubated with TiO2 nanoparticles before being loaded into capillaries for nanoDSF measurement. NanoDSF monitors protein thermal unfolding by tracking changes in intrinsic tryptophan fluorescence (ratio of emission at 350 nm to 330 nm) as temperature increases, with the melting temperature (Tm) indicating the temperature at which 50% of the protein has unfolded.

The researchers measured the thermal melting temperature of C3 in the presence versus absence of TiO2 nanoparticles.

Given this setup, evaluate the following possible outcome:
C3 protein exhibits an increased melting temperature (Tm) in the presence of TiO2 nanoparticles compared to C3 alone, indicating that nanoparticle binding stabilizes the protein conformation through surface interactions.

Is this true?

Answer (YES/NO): YES